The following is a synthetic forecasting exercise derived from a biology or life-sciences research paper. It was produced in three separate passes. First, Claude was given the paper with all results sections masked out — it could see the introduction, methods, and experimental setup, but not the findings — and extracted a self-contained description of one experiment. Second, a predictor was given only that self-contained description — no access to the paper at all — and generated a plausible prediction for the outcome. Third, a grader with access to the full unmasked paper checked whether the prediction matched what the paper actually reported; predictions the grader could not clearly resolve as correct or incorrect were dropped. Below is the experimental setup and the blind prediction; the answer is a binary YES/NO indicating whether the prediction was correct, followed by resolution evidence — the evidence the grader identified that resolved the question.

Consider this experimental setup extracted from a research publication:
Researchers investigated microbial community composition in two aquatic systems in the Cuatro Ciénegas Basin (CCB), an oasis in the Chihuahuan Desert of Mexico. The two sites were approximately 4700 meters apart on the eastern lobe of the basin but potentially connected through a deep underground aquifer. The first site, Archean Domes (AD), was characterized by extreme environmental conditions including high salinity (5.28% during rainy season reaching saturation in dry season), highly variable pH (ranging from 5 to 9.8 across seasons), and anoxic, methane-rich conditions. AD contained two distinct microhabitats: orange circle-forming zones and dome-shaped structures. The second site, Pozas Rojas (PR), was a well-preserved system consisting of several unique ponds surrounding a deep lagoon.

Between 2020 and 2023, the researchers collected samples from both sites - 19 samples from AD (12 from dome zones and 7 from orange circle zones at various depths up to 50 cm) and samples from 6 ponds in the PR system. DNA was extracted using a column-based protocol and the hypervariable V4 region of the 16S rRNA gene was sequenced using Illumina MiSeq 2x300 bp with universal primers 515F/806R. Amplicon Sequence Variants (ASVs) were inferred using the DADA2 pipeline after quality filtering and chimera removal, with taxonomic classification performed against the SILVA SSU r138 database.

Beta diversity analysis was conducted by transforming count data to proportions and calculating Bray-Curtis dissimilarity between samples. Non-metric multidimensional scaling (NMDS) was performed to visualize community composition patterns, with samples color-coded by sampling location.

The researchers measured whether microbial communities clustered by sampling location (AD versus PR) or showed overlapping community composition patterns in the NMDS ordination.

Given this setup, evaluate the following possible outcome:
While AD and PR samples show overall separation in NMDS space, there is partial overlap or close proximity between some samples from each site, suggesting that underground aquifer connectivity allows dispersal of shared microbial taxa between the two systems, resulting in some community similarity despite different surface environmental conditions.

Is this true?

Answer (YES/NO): YES